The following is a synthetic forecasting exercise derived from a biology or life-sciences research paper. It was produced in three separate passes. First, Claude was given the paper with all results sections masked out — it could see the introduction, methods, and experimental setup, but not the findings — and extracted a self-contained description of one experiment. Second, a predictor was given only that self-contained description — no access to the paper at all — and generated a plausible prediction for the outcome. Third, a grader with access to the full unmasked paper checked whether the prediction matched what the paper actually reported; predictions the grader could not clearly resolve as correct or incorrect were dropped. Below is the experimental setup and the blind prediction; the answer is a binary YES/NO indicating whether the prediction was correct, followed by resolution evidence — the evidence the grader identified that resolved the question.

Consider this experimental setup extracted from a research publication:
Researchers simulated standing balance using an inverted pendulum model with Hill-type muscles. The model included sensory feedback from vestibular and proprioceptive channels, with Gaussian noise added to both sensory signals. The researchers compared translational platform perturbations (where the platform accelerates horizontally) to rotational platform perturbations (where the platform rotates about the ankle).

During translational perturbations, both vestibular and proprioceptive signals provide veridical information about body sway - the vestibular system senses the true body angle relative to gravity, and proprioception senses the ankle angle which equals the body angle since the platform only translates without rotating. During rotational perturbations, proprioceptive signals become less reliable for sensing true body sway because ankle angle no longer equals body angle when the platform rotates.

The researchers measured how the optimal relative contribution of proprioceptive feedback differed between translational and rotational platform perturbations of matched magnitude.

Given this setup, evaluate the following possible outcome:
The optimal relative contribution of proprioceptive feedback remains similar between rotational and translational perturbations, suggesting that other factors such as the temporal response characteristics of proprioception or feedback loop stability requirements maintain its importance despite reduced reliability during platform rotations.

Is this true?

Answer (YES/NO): NO